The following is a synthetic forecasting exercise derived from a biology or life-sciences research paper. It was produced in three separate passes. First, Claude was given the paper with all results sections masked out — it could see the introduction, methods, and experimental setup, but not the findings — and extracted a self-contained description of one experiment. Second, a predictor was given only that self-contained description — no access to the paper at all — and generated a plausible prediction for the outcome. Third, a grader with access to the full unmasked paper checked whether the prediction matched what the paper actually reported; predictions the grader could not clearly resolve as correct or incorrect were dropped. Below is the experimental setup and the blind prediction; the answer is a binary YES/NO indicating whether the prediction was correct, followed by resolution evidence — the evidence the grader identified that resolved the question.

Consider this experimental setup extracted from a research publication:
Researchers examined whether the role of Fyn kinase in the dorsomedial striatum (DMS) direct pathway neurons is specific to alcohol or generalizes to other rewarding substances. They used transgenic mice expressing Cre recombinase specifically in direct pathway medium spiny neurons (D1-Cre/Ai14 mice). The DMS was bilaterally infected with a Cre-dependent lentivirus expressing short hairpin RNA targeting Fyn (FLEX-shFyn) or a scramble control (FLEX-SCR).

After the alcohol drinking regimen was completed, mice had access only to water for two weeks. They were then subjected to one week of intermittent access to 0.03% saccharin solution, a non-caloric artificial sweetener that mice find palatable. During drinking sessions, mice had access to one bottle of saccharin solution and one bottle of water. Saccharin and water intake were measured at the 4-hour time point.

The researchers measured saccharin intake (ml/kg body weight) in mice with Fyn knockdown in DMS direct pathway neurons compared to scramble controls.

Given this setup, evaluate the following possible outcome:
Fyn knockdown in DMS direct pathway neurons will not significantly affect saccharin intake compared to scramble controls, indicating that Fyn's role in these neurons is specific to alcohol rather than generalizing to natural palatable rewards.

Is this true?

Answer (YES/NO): YES